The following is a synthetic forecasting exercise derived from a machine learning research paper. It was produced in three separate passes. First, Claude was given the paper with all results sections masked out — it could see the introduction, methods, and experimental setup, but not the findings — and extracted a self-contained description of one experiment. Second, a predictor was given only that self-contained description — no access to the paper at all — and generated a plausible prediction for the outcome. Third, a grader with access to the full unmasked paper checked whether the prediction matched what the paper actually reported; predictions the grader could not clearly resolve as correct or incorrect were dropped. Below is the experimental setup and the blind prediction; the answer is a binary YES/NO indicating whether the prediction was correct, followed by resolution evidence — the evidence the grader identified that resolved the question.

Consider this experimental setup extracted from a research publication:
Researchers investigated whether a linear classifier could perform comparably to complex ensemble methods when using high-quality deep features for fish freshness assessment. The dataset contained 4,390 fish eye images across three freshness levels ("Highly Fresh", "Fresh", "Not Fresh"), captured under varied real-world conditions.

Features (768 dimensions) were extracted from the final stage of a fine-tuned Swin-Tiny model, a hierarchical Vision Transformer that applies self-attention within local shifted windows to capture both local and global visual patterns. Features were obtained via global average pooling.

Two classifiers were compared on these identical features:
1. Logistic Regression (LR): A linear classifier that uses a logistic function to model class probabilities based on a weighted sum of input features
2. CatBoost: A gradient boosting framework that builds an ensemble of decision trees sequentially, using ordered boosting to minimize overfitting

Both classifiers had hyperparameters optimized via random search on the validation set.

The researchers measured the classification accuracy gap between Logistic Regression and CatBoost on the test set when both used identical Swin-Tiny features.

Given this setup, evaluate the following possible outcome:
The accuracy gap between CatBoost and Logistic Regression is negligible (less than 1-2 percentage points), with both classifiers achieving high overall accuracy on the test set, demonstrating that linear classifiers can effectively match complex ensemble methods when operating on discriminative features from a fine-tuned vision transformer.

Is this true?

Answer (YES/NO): YES